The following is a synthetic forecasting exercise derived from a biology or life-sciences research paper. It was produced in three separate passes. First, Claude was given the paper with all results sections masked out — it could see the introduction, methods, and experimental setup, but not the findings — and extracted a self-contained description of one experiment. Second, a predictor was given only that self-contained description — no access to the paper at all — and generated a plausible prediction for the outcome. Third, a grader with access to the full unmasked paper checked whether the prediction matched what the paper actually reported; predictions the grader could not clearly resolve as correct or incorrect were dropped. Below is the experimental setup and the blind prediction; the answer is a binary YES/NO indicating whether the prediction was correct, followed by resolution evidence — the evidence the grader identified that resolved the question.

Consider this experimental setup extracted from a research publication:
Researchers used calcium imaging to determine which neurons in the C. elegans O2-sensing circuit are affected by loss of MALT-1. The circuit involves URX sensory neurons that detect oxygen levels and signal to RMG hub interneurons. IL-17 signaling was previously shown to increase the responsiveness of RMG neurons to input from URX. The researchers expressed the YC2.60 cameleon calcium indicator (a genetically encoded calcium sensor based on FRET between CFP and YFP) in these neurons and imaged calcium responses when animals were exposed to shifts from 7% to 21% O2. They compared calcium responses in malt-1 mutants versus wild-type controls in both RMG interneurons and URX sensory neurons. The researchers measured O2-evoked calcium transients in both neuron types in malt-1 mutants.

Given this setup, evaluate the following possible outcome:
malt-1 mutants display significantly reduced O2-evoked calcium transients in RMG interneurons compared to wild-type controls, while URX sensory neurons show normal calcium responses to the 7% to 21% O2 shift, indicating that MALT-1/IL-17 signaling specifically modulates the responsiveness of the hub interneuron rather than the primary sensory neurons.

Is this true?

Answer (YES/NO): YES